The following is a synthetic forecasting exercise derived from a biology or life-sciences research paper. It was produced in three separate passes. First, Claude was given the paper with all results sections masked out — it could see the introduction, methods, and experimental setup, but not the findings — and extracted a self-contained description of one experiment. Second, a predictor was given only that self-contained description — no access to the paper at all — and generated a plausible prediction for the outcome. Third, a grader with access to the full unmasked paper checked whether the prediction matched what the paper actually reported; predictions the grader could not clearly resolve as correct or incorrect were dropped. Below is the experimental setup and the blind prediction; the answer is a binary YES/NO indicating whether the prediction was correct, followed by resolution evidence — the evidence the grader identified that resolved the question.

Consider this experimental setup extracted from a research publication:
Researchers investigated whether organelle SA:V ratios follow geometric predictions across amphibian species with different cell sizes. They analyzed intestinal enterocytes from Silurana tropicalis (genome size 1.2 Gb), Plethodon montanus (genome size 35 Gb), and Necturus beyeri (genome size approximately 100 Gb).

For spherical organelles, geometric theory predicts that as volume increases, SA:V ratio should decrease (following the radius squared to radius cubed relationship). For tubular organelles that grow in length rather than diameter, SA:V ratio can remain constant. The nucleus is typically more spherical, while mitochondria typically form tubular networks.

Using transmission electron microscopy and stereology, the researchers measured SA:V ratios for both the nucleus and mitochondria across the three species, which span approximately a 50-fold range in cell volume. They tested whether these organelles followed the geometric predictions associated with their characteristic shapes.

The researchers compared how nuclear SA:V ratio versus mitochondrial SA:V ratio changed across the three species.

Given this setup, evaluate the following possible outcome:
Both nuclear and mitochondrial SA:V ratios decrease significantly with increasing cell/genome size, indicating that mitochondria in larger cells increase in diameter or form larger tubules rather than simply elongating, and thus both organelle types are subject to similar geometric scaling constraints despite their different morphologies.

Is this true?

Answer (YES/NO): NO